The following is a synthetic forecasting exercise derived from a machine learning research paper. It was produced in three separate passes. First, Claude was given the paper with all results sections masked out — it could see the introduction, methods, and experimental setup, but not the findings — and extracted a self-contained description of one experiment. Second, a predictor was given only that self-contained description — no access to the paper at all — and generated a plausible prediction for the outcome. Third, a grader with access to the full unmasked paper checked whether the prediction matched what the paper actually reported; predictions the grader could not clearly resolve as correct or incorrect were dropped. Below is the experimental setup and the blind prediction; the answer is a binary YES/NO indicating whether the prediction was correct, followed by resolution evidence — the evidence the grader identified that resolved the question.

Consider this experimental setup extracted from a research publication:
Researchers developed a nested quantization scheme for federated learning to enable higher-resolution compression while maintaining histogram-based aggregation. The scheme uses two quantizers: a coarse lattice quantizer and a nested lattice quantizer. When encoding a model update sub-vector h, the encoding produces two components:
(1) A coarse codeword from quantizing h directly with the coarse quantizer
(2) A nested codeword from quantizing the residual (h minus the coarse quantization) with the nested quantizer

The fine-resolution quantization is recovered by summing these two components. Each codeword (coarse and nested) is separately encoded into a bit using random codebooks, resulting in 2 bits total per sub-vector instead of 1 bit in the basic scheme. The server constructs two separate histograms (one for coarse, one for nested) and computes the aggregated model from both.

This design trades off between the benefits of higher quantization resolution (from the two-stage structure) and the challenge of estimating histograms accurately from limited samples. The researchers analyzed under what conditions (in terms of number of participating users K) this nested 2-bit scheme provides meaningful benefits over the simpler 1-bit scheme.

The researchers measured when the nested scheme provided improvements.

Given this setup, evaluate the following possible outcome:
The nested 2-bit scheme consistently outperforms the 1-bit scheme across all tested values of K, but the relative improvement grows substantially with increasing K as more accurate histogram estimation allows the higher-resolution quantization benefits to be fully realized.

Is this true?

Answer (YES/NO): NO